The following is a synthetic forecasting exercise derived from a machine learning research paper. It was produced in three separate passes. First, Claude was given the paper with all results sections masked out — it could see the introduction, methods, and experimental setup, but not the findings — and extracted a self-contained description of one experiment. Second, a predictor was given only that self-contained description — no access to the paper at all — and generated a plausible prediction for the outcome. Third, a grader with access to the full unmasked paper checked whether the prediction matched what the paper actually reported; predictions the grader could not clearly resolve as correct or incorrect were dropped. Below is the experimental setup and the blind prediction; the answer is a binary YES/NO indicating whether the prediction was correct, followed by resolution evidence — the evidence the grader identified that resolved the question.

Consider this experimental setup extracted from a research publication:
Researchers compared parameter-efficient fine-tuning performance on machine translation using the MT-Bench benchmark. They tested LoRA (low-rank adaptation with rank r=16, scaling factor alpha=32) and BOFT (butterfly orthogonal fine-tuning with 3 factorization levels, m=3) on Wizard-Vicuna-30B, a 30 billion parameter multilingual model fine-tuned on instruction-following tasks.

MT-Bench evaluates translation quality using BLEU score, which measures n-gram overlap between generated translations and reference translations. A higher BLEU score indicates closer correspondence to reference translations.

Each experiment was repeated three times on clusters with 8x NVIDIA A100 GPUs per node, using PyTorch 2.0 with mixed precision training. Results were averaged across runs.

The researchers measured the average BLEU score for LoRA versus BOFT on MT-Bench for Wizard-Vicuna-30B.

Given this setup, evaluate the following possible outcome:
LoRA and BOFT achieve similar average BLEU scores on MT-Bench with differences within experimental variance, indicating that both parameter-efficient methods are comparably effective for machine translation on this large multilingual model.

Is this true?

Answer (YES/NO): YES